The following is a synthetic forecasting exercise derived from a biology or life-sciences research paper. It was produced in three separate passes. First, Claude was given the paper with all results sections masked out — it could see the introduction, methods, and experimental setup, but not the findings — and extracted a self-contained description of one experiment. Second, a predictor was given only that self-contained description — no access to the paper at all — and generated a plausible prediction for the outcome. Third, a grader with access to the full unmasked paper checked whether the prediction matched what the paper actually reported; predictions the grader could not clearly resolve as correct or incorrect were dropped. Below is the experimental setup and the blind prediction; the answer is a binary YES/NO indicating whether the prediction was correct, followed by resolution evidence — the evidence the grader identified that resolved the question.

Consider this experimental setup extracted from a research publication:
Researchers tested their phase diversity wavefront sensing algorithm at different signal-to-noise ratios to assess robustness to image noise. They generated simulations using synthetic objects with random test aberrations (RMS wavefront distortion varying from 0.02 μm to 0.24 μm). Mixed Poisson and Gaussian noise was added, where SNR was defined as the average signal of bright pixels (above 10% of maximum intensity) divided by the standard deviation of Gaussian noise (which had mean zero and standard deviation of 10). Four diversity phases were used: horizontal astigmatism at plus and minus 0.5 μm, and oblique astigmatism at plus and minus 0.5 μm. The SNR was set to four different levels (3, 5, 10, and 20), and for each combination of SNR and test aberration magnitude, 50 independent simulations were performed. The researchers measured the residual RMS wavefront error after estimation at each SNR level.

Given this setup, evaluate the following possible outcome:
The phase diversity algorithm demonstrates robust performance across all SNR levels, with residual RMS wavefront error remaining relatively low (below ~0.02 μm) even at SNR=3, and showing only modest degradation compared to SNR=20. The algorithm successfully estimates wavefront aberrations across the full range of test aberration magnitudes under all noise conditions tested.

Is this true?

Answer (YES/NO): NO